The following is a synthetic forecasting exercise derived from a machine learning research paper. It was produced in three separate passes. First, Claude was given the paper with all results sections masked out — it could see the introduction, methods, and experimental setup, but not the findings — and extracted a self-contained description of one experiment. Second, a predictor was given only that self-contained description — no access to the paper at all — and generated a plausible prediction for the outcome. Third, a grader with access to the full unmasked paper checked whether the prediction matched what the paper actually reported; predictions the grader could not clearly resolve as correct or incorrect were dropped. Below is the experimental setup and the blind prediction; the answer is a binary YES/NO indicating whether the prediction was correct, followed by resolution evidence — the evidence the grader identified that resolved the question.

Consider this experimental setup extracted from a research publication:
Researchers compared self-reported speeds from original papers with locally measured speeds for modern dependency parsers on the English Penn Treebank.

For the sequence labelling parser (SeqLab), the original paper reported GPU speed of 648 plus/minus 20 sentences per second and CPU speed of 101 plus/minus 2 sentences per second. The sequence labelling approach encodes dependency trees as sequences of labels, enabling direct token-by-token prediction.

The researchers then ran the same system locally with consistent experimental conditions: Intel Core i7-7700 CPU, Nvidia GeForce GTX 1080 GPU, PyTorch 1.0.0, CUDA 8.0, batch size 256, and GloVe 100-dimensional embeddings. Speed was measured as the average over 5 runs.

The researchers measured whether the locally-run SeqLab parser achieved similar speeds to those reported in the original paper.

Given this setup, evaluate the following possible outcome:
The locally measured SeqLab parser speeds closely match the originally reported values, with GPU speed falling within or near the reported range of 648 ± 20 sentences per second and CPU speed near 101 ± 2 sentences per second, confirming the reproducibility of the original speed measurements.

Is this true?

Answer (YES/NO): NO